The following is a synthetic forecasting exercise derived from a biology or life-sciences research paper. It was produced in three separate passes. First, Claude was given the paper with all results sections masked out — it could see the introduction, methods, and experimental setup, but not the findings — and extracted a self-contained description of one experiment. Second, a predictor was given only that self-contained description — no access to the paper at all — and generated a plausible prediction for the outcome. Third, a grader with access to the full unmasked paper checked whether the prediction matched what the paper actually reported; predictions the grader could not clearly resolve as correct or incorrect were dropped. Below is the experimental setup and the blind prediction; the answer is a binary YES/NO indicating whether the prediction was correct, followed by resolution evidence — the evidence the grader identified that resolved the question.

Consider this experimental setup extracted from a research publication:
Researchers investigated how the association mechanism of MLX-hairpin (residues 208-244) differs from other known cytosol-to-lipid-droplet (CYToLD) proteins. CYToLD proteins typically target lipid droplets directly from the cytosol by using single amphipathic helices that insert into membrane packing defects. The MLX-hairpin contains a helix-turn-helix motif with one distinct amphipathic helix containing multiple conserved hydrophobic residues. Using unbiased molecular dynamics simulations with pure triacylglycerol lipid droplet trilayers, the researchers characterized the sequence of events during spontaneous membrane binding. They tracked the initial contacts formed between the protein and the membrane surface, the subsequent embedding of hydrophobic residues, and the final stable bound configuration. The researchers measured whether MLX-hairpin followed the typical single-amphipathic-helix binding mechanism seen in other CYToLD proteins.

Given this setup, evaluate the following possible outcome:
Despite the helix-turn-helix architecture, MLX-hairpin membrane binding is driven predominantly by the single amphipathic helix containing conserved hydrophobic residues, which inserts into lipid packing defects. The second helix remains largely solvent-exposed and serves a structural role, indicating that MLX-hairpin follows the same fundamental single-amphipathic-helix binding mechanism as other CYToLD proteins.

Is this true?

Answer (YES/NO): NO